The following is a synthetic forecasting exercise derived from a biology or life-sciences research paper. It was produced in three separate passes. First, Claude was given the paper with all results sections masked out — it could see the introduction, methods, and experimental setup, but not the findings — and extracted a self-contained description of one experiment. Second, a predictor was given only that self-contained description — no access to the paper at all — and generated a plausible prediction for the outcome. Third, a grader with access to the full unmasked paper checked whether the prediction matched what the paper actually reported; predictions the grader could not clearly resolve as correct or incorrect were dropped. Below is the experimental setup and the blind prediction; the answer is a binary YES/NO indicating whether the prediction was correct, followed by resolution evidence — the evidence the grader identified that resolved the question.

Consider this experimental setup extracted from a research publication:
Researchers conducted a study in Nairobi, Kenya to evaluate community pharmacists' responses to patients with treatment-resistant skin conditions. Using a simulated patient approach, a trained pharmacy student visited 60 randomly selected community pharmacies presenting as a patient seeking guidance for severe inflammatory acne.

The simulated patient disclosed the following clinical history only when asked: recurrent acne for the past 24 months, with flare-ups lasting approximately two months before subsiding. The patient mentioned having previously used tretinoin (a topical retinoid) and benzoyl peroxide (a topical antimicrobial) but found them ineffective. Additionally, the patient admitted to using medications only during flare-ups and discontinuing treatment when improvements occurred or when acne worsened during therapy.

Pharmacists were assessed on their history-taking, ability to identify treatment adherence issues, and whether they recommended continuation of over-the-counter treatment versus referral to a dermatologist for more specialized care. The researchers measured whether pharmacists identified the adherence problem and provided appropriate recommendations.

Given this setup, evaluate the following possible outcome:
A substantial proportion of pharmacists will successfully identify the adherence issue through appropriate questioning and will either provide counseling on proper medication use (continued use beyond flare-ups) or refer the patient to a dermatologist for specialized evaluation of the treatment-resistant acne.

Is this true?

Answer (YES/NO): NO